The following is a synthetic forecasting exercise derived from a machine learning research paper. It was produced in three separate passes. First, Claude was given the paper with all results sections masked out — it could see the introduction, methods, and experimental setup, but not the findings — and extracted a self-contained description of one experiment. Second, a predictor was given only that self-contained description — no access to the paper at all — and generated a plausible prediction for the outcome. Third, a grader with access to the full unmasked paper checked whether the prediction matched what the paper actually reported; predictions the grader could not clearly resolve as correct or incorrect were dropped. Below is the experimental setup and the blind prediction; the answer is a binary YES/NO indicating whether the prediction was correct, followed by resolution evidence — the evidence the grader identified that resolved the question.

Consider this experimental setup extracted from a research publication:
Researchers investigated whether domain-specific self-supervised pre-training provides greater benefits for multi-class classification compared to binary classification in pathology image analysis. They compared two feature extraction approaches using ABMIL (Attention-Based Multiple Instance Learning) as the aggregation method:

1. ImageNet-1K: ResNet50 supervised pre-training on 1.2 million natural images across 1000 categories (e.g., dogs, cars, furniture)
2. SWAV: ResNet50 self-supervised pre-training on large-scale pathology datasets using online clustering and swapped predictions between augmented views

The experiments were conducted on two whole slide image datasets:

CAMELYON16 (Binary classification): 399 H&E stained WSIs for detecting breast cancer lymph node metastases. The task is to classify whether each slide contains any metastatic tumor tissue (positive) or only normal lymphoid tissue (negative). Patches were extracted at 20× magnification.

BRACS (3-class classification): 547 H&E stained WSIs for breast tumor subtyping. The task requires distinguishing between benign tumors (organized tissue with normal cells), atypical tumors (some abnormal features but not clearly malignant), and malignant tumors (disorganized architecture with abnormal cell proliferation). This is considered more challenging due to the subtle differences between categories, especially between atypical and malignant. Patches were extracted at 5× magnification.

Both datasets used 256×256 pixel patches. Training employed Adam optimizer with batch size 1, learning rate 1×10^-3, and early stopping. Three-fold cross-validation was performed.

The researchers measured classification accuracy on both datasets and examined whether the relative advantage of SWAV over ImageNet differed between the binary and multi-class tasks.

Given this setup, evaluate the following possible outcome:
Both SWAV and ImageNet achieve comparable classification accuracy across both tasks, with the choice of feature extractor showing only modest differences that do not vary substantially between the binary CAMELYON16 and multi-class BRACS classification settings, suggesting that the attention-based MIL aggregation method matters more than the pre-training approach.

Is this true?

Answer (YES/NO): NO